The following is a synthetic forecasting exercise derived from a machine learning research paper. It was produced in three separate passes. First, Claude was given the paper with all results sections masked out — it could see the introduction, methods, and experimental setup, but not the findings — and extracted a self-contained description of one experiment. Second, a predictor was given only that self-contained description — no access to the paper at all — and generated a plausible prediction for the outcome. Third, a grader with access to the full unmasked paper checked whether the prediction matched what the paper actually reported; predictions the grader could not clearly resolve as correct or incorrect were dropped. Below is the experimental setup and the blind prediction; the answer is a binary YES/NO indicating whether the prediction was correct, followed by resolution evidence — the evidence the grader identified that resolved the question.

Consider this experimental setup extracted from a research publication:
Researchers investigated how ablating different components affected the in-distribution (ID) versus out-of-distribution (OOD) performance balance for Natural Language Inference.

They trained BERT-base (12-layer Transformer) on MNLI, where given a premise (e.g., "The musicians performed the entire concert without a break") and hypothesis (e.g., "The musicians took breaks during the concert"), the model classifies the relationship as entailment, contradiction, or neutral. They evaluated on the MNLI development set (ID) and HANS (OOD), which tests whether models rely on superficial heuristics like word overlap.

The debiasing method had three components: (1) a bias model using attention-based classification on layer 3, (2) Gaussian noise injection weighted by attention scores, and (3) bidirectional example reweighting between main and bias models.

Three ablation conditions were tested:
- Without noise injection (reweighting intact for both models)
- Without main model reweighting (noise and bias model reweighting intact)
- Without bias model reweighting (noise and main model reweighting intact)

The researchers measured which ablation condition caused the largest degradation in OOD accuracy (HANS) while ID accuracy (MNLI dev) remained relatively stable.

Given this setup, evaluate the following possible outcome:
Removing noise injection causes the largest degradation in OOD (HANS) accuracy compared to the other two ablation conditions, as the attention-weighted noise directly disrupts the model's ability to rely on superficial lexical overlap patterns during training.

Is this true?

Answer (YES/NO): NO